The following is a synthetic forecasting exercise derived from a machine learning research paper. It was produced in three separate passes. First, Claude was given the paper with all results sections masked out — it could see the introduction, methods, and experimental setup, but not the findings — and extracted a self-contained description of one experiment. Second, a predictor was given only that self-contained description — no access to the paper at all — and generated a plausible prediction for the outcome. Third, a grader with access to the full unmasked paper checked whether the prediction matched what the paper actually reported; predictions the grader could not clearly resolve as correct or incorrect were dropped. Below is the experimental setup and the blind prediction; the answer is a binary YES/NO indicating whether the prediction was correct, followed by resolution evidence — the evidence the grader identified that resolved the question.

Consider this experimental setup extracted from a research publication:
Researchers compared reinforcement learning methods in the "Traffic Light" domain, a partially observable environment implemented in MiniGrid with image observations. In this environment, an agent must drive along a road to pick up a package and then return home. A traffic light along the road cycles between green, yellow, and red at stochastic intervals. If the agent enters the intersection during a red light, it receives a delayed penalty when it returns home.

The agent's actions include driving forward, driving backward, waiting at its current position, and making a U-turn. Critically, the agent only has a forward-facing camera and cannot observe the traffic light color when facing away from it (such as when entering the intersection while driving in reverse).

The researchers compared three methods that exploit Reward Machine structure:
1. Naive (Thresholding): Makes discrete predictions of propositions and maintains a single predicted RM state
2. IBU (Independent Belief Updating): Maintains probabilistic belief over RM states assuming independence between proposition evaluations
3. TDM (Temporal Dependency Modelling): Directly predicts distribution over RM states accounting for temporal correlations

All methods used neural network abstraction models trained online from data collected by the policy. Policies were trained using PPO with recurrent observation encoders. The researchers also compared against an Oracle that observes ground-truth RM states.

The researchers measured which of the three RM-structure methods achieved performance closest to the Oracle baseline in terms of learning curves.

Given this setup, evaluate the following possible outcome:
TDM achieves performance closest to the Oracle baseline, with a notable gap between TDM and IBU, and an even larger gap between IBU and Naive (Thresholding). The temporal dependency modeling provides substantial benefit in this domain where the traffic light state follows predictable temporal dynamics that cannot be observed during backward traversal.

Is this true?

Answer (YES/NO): NO